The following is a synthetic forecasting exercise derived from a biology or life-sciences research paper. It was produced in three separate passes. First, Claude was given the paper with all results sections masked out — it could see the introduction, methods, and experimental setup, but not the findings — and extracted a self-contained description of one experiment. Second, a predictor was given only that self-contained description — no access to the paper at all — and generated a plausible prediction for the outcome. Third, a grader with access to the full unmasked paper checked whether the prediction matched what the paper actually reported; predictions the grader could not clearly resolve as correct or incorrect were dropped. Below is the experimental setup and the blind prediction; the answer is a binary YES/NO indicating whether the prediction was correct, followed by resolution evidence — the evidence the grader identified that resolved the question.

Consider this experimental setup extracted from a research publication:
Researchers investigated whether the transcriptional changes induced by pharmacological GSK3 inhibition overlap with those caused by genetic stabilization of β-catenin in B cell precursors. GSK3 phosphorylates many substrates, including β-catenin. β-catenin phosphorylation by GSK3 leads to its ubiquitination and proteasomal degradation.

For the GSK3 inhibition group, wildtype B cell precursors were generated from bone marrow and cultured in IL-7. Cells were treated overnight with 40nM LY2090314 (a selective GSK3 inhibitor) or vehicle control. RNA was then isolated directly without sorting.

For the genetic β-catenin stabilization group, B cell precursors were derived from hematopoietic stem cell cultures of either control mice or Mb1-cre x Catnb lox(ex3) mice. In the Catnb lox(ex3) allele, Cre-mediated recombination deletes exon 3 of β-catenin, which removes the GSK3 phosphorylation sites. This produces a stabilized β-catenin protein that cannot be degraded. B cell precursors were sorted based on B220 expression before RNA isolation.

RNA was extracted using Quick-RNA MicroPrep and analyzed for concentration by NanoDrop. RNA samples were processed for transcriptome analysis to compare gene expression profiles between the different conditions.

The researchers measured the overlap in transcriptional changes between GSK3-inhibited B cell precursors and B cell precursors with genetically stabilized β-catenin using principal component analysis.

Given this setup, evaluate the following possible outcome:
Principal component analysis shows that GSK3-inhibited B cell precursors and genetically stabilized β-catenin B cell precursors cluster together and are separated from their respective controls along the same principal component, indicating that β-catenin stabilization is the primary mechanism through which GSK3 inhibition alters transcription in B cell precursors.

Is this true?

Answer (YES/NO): NO